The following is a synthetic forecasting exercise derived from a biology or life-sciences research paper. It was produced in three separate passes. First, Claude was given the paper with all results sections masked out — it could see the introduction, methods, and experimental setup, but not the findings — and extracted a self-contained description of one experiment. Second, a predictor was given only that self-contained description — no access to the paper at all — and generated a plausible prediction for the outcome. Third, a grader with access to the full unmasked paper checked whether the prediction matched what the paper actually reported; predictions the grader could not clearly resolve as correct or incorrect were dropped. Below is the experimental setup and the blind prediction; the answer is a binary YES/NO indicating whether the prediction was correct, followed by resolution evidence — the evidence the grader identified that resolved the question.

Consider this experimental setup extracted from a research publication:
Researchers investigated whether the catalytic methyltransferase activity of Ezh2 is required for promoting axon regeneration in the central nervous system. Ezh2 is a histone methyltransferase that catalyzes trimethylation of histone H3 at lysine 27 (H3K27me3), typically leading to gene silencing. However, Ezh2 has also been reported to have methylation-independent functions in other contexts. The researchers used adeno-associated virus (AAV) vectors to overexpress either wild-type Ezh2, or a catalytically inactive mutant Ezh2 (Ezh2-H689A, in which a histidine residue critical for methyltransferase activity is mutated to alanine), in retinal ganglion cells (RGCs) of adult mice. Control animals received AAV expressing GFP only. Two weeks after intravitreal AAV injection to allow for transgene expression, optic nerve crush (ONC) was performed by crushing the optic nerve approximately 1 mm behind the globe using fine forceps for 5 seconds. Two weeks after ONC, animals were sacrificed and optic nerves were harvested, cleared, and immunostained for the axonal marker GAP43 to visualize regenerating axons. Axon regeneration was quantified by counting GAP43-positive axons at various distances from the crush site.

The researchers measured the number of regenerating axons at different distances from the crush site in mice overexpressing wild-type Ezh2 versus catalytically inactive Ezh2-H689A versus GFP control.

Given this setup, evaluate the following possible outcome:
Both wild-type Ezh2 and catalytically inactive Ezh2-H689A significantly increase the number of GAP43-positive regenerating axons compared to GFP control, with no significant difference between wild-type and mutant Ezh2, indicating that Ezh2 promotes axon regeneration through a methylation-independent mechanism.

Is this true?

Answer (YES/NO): NO